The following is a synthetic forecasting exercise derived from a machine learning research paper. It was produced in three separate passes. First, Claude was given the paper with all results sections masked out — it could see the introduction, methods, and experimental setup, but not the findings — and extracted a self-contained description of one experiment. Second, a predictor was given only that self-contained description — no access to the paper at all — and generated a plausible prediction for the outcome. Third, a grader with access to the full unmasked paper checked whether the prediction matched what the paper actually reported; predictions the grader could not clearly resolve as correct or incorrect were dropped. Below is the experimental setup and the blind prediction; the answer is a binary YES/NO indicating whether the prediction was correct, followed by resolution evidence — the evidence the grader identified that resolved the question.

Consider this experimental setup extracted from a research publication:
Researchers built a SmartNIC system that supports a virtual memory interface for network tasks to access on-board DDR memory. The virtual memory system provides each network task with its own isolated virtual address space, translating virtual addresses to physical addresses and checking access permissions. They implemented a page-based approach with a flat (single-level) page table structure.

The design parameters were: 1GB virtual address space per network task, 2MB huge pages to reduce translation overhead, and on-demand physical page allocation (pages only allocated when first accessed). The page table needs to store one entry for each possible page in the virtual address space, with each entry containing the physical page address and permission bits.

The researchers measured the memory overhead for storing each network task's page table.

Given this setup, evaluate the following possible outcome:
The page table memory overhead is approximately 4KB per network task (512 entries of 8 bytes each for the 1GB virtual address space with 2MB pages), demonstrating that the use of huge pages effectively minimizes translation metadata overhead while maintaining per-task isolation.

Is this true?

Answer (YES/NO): YES